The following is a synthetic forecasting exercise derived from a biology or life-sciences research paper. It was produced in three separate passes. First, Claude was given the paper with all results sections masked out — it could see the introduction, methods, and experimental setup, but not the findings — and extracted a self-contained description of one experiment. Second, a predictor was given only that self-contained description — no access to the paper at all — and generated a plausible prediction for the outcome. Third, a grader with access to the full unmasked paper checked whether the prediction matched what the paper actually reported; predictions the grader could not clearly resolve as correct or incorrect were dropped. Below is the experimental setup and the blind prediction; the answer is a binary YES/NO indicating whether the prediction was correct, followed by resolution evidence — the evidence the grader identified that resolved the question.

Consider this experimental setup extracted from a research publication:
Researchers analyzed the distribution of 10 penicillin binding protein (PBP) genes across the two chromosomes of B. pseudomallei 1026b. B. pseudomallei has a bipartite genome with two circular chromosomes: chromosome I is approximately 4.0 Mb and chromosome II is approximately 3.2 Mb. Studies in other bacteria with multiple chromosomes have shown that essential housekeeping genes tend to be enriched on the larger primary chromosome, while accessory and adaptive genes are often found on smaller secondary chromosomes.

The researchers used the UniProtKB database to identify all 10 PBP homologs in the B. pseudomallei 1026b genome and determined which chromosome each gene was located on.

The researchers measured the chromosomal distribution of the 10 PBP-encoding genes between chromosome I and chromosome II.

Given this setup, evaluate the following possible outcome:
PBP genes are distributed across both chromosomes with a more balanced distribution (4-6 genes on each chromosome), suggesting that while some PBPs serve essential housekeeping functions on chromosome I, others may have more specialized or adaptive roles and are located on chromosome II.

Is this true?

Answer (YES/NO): YES